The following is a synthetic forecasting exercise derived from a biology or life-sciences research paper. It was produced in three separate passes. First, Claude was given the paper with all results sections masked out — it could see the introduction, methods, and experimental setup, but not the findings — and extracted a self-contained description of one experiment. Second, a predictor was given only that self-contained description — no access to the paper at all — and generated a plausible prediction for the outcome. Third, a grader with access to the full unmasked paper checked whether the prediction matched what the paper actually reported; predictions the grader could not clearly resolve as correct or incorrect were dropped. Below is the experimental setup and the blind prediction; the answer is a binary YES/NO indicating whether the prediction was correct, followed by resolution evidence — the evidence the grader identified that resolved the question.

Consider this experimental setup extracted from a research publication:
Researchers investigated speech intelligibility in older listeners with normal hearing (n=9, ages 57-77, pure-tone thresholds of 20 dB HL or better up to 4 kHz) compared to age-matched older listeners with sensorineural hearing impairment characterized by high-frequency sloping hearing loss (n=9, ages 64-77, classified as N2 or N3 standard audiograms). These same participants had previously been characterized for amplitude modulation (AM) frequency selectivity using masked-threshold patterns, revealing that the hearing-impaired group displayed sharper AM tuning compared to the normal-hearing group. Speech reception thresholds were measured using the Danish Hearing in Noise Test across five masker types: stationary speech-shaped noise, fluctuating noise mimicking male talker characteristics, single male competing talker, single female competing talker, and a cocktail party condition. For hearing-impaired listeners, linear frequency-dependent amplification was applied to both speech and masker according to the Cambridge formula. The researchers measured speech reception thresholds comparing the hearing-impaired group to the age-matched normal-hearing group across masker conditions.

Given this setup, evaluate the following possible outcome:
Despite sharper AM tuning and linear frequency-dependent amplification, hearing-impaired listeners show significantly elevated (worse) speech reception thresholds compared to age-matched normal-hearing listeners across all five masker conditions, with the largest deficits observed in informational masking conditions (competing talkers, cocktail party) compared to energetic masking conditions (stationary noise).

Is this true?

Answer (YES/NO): NO